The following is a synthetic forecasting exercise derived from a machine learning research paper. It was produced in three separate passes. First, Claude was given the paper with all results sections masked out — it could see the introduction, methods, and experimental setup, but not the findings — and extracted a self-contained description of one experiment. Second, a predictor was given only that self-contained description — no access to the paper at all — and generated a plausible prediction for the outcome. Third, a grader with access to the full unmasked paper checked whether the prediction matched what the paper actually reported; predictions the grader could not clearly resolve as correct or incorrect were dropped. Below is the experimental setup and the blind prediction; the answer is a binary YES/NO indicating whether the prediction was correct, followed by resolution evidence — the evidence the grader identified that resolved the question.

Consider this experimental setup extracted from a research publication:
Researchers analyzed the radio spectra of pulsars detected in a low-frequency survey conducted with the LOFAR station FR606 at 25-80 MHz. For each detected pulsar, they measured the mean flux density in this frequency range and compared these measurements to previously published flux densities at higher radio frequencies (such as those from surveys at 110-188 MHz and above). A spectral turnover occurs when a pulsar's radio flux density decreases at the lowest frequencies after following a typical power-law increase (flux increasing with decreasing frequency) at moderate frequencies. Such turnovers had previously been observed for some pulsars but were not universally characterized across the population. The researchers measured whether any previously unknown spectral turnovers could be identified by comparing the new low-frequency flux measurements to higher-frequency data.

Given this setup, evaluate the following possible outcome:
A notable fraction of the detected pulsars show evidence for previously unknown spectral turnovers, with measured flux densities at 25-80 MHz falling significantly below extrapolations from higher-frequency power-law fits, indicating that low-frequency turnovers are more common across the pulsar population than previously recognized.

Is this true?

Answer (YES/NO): YES